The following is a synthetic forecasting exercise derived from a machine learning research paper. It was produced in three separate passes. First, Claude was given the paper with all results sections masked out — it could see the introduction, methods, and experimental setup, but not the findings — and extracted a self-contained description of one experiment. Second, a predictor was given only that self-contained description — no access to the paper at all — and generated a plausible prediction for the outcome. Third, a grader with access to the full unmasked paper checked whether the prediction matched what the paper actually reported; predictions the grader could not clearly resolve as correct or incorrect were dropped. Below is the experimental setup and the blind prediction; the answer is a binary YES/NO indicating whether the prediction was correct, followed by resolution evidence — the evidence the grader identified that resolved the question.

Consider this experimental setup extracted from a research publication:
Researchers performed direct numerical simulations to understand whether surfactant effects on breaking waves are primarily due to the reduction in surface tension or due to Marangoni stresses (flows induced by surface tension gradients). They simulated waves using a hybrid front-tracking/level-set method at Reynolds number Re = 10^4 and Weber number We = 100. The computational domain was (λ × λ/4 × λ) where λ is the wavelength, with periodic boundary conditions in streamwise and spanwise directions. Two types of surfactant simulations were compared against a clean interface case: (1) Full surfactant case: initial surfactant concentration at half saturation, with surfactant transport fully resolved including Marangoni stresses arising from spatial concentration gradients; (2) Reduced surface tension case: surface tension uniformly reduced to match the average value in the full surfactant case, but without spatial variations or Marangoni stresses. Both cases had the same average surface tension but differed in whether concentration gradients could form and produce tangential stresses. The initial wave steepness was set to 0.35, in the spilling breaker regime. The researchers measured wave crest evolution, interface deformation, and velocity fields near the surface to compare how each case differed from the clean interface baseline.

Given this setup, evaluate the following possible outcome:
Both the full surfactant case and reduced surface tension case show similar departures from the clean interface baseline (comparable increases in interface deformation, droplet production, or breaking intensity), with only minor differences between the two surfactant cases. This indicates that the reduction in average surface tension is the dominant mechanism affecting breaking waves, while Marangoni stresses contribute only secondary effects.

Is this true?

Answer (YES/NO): NO